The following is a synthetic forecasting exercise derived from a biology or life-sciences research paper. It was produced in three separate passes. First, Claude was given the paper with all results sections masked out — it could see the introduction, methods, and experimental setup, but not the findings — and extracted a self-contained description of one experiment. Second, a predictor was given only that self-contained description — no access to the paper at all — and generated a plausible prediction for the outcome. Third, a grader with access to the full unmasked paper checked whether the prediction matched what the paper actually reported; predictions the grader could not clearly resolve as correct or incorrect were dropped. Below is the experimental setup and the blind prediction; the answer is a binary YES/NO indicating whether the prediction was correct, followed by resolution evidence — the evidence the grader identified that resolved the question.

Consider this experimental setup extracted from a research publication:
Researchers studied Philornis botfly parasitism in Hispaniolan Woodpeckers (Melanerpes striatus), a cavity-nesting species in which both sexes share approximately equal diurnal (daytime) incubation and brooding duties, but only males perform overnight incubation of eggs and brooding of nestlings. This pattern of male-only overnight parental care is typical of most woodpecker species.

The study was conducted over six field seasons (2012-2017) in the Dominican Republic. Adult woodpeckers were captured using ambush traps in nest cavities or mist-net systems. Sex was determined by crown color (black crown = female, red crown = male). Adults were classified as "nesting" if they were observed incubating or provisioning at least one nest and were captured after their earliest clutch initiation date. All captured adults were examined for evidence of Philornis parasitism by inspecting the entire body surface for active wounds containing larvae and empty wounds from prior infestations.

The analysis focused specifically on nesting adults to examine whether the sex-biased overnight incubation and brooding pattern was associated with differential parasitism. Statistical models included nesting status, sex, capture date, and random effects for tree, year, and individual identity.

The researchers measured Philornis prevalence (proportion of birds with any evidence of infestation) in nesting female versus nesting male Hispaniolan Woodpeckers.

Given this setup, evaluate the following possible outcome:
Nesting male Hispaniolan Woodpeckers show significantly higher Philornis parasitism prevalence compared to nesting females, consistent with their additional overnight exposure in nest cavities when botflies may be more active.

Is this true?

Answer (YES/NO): YES